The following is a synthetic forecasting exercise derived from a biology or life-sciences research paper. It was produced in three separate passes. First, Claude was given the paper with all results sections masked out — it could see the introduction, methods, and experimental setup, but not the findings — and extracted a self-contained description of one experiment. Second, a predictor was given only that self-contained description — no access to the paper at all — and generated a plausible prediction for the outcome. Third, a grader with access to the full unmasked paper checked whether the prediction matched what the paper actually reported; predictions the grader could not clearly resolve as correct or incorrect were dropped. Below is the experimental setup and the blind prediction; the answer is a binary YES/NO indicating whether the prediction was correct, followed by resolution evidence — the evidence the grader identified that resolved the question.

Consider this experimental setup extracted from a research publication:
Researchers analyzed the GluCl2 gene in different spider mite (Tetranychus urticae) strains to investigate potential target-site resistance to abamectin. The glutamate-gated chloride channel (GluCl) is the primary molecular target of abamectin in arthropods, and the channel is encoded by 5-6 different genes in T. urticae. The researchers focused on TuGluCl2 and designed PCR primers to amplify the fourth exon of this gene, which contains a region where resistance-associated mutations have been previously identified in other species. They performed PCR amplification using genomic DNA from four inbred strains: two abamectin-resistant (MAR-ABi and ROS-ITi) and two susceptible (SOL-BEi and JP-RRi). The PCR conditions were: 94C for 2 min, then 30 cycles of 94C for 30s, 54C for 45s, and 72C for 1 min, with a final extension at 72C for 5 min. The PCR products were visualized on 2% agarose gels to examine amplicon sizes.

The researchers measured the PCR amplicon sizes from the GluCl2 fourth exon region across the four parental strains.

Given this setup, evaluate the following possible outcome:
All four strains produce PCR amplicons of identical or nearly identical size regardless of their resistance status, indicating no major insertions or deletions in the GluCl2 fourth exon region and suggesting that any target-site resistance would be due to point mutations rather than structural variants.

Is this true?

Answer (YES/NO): NO